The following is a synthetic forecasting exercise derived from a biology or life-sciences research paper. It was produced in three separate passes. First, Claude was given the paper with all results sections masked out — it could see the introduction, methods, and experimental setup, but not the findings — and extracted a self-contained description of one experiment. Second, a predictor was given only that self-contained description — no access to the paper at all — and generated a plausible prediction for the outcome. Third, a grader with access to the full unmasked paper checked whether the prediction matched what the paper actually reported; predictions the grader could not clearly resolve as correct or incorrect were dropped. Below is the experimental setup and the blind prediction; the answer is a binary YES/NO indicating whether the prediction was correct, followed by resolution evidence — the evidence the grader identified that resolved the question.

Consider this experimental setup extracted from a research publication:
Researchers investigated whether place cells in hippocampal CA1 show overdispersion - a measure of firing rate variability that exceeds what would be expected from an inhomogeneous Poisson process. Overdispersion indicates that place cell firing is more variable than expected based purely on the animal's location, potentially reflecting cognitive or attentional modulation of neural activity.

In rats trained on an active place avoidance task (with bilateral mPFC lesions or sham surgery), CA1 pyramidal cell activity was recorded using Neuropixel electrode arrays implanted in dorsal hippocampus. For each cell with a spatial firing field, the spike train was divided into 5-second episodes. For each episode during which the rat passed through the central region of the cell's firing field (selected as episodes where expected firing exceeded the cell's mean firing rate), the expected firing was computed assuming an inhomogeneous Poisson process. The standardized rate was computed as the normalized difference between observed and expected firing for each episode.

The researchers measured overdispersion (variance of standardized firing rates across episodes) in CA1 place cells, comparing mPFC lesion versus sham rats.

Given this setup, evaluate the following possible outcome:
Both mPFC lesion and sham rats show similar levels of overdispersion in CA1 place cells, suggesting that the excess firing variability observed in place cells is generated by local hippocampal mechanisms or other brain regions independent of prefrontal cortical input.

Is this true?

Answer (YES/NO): NO